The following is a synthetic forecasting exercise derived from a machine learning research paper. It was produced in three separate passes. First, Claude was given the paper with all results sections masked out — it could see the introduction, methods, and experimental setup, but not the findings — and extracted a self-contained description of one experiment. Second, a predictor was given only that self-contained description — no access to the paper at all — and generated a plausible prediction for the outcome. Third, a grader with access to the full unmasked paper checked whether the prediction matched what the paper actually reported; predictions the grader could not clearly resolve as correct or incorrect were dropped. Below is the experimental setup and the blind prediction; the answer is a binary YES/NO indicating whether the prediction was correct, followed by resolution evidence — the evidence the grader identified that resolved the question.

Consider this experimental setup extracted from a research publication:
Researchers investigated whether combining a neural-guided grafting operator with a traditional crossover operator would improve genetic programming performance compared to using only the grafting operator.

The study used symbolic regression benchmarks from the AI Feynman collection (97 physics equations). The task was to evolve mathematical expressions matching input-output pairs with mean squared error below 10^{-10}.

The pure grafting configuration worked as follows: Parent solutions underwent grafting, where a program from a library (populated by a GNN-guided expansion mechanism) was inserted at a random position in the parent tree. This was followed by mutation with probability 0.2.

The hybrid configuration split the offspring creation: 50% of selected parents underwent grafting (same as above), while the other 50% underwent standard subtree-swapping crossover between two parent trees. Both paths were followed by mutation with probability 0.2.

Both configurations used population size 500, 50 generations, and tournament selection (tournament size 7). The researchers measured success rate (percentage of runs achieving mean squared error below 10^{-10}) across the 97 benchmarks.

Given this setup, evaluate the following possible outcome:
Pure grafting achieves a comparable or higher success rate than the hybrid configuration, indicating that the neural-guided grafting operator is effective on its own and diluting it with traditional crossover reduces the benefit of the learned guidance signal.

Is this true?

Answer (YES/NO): NO